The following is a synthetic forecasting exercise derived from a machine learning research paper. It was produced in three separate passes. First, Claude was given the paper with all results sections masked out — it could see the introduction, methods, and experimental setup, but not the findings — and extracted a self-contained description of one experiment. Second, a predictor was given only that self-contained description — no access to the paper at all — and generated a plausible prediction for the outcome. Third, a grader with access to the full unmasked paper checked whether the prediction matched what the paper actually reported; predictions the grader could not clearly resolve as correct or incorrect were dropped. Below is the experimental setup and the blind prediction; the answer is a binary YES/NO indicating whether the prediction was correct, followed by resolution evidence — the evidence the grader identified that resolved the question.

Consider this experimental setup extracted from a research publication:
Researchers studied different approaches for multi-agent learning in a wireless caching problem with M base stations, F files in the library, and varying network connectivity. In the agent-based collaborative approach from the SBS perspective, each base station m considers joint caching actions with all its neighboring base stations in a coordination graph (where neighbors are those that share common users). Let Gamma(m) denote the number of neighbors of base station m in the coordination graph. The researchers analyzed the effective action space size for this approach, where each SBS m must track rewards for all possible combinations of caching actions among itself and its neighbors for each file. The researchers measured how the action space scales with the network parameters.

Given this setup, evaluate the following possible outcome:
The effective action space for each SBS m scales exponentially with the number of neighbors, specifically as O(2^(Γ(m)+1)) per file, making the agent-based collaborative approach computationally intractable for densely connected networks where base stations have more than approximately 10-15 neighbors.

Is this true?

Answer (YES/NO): NO